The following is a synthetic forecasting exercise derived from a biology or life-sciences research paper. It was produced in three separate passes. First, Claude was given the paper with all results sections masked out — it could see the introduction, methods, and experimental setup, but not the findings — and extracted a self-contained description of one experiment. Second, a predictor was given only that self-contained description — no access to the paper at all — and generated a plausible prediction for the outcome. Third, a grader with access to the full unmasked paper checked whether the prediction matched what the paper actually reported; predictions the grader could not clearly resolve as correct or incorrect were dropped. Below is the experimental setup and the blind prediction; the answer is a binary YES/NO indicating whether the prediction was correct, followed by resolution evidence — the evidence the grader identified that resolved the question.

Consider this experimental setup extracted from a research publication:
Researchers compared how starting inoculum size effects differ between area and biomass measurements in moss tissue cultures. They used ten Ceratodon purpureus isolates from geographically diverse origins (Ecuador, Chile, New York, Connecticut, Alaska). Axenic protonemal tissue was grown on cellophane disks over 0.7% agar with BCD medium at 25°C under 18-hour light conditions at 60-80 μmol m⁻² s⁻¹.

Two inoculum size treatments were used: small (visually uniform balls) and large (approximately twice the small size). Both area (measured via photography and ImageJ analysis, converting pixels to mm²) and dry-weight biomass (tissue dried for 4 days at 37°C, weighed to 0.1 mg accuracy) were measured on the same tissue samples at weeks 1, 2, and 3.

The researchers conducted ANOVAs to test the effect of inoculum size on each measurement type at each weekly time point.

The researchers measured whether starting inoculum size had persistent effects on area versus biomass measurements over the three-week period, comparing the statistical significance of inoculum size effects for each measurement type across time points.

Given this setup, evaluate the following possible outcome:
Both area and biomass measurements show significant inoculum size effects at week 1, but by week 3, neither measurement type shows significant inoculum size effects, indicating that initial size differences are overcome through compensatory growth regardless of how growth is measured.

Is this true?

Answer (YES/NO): NO